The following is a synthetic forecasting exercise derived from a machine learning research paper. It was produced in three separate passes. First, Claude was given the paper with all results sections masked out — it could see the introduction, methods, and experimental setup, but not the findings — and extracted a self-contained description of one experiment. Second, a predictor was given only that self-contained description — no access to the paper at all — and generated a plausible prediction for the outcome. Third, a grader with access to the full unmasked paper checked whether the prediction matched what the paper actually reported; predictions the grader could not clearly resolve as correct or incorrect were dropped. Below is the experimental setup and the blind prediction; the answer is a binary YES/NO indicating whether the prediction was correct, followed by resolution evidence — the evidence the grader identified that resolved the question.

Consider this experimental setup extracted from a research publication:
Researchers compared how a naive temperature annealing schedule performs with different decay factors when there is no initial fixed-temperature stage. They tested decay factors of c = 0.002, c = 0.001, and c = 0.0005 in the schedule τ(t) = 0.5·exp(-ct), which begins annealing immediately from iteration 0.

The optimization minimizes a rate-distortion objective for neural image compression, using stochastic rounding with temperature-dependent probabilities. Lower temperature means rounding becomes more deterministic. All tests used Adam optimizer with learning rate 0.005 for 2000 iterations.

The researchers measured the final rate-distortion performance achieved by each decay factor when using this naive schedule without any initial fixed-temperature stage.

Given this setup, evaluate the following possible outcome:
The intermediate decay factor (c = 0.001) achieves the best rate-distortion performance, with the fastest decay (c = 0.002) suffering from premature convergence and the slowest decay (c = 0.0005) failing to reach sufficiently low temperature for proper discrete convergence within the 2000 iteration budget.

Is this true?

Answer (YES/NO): NO